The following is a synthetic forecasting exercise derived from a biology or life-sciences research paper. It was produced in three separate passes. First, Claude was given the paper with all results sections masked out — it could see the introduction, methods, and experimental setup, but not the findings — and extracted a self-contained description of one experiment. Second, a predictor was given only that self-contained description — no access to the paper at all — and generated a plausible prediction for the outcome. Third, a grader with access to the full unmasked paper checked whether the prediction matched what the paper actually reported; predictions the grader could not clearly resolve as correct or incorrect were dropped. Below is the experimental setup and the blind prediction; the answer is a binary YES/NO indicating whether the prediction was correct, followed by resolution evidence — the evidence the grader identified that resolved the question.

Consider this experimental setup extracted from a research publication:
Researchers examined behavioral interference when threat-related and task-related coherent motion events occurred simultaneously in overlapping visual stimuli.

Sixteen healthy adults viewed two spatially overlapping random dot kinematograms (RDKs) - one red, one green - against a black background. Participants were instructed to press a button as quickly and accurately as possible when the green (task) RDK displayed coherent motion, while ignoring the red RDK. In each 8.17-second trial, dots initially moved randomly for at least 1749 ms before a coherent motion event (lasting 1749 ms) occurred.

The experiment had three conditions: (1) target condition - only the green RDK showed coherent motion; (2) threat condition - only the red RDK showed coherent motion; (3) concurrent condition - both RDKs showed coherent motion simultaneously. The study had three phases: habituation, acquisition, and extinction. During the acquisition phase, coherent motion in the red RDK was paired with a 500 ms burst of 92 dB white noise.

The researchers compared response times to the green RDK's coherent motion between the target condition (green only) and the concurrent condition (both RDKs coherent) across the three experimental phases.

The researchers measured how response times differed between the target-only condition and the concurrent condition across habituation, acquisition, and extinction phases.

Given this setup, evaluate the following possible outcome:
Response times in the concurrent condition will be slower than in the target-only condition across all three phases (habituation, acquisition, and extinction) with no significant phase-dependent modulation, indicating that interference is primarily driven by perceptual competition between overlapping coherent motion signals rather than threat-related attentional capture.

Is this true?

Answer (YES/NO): NO